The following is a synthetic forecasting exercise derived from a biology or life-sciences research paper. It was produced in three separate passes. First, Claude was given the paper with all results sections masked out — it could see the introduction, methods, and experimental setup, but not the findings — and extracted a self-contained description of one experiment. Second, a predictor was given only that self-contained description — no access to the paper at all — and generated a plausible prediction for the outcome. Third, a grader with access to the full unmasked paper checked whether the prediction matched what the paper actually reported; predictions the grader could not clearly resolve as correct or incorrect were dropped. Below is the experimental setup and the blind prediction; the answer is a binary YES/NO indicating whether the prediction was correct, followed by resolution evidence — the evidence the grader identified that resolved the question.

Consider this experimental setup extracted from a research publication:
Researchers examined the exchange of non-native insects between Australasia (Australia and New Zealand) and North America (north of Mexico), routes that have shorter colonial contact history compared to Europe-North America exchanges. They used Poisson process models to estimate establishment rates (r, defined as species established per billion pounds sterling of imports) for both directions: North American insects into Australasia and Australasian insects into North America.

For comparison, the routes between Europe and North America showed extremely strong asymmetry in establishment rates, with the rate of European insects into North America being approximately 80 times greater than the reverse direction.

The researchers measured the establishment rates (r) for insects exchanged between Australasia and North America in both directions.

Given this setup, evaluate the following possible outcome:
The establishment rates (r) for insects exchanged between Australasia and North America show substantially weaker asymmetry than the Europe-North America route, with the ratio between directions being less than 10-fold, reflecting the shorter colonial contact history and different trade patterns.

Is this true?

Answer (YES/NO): YES